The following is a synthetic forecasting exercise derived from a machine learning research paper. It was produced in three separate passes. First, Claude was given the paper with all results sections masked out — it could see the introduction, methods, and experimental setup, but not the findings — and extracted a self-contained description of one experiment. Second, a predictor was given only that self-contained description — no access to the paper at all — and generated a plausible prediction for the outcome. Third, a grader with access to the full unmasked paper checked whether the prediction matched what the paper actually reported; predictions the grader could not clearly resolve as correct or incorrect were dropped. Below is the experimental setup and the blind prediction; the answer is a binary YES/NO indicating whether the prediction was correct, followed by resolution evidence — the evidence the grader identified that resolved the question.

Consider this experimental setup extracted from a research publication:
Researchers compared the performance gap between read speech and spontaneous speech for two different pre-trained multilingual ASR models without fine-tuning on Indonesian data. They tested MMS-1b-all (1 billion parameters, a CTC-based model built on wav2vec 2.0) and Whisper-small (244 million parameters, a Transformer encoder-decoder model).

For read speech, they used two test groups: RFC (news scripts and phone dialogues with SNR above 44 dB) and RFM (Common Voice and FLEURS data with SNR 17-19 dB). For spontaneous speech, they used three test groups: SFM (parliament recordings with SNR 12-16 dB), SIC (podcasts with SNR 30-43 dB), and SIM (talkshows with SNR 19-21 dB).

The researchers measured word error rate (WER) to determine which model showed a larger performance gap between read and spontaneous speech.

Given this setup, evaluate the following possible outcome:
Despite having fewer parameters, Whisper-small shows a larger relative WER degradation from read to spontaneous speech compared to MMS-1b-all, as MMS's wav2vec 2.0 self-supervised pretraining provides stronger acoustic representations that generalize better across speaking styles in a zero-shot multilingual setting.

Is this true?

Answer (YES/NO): NO